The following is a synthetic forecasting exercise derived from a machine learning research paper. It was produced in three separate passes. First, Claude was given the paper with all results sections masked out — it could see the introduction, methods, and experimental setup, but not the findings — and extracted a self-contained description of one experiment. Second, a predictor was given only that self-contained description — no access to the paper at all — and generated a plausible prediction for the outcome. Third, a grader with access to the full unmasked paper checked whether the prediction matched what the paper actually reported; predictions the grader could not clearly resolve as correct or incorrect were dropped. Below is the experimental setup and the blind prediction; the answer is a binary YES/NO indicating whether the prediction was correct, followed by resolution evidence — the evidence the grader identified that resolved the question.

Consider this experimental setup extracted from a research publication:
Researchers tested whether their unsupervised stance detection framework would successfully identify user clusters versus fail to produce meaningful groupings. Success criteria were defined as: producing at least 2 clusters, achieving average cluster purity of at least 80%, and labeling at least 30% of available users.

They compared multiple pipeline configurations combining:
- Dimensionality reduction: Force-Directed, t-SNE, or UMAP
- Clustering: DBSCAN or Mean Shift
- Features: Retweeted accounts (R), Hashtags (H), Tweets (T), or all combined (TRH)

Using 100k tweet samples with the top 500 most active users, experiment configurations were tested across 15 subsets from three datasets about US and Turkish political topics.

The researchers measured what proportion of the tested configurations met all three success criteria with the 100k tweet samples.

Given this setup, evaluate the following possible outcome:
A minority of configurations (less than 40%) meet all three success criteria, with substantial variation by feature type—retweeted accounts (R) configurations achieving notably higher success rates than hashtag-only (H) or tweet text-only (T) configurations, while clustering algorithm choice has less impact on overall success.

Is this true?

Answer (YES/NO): NO